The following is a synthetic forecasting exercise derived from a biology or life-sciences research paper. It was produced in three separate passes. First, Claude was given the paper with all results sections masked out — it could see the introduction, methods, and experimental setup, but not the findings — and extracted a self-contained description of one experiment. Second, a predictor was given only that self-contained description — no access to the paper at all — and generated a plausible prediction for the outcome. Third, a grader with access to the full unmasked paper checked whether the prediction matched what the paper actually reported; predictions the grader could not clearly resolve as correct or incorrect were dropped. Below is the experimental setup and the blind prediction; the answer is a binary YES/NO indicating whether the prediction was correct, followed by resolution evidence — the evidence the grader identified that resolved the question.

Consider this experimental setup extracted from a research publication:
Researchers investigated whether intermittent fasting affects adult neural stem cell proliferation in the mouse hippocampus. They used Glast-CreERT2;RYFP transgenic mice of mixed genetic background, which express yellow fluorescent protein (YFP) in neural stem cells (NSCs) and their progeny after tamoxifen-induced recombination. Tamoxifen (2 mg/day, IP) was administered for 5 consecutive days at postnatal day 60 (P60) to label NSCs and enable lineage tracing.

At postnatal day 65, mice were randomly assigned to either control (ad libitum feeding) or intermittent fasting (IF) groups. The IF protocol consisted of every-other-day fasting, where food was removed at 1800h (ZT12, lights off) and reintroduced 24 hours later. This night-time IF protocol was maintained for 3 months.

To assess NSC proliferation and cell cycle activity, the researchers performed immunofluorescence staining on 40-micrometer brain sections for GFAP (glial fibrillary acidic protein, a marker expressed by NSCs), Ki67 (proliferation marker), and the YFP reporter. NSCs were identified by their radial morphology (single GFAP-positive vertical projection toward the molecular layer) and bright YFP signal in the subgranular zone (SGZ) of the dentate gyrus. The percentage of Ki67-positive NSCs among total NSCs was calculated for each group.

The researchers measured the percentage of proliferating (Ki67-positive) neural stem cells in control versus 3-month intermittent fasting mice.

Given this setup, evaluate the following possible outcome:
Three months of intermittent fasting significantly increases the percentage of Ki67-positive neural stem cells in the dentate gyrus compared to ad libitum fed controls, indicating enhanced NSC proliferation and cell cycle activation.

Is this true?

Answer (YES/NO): NO